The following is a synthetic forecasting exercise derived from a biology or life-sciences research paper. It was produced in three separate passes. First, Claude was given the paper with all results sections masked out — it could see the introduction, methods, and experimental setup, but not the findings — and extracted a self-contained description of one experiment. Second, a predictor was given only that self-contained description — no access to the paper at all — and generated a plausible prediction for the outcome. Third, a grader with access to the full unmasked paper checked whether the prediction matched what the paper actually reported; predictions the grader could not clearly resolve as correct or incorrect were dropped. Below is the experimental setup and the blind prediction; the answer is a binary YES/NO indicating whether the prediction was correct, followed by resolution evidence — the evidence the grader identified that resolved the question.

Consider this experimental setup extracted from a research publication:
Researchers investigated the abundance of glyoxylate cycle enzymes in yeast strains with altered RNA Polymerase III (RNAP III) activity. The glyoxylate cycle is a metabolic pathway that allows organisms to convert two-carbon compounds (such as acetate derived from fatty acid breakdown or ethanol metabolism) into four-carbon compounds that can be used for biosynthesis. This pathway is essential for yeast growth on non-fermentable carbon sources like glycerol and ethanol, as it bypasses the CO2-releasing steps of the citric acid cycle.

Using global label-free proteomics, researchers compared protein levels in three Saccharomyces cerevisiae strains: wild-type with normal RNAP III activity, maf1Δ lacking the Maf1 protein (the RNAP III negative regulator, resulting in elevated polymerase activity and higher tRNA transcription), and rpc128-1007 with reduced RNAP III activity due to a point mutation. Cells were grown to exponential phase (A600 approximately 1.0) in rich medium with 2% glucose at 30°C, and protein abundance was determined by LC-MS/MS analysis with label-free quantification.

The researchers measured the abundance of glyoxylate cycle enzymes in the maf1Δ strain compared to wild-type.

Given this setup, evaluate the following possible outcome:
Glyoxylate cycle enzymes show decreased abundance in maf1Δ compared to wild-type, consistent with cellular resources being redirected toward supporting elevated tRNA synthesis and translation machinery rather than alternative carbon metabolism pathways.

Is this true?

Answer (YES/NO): YES